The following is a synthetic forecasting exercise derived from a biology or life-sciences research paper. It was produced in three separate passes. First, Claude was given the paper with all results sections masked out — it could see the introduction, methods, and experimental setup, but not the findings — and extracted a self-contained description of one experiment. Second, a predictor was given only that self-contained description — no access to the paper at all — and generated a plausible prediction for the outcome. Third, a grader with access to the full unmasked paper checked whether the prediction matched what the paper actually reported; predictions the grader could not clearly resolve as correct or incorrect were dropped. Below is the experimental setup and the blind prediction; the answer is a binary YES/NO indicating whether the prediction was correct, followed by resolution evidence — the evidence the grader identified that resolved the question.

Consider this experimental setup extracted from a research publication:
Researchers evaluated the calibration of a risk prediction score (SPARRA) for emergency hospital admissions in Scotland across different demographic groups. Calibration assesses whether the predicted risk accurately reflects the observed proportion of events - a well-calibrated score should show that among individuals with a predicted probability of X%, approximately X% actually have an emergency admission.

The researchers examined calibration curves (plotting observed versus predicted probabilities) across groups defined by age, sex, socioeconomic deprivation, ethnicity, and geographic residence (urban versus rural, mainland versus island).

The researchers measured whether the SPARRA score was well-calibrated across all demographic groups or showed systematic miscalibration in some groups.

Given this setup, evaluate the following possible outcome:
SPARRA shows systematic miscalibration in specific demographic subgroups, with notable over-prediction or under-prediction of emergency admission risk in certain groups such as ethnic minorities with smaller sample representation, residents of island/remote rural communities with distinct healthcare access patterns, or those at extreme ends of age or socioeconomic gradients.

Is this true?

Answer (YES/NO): NO